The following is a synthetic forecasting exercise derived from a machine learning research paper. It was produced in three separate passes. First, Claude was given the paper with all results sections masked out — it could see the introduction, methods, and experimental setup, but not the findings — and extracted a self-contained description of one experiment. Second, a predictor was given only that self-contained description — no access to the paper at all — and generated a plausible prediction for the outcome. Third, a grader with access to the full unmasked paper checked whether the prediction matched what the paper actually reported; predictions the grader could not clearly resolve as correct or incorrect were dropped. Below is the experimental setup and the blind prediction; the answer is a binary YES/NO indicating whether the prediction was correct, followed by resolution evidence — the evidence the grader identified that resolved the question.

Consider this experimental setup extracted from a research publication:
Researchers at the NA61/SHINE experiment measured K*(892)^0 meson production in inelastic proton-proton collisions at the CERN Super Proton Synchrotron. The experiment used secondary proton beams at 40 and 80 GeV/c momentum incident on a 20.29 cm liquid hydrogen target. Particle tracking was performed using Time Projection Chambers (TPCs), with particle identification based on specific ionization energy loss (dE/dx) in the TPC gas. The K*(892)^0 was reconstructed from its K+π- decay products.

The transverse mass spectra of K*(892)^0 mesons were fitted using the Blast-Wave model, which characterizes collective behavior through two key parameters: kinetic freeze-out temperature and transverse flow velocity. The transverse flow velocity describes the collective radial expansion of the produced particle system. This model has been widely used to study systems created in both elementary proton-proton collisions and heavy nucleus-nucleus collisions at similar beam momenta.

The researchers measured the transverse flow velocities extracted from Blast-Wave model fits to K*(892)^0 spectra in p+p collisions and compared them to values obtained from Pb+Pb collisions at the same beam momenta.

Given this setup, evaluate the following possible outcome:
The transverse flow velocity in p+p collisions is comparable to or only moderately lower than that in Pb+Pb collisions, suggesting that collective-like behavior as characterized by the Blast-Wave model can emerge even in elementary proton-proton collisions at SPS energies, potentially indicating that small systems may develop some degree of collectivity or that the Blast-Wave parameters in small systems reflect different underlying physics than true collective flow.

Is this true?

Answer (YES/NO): NO